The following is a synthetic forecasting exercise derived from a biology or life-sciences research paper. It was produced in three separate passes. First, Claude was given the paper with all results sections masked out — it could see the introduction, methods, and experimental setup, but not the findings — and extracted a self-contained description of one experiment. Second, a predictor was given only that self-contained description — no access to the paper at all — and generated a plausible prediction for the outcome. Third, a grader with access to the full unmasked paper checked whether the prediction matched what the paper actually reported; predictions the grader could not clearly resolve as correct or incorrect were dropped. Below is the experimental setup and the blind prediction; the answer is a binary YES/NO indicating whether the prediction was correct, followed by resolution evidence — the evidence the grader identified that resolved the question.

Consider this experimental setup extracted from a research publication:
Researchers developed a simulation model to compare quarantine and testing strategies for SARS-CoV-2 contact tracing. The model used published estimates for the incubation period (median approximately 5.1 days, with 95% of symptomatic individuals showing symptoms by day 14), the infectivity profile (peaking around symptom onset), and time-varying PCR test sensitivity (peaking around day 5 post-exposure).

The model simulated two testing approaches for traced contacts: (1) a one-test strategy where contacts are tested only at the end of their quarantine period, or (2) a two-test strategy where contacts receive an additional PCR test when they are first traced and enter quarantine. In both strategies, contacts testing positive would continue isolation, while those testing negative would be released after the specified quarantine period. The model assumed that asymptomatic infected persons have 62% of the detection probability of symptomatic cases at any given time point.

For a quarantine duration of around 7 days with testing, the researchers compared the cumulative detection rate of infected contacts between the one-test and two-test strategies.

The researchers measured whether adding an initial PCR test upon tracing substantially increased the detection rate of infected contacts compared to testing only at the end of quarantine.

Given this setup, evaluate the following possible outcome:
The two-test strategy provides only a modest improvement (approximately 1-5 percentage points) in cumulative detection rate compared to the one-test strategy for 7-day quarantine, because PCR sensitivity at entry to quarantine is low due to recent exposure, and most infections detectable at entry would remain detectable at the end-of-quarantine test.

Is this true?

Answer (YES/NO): NO